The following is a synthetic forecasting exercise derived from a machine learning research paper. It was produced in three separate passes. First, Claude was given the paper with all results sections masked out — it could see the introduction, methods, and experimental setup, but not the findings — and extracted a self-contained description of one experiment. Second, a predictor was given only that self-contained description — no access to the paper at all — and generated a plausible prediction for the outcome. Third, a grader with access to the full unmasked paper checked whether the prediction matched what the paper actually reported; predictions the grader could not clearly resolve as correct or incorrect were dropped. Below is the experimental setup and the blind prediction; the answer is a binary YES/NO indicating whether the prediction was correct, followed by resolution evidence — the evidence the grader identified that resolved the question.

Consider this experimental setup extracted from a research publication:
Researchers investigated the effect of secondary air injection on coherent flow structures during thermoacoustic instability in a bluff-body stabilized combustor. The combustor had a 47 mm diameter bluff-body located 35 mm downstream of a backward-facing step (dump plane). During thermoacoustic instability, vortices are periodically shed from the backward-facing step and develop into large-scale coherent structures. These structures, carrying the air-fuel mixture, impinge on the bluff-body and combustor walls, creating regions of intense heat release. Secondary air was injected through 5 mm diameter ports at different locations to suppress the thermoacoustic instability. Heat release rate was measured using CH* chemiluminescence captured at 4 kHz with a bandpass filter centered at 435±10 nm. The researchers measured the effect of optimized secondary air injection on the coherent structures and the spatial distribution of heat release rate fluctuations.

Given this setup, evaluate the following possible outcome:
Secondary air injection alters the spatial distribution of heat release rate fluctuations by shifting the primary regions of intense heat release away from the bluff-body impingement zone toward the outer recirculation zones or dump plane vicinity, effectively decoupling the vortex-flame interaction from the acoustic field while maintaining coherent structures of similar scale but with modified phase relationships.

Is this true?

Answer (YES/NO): NO